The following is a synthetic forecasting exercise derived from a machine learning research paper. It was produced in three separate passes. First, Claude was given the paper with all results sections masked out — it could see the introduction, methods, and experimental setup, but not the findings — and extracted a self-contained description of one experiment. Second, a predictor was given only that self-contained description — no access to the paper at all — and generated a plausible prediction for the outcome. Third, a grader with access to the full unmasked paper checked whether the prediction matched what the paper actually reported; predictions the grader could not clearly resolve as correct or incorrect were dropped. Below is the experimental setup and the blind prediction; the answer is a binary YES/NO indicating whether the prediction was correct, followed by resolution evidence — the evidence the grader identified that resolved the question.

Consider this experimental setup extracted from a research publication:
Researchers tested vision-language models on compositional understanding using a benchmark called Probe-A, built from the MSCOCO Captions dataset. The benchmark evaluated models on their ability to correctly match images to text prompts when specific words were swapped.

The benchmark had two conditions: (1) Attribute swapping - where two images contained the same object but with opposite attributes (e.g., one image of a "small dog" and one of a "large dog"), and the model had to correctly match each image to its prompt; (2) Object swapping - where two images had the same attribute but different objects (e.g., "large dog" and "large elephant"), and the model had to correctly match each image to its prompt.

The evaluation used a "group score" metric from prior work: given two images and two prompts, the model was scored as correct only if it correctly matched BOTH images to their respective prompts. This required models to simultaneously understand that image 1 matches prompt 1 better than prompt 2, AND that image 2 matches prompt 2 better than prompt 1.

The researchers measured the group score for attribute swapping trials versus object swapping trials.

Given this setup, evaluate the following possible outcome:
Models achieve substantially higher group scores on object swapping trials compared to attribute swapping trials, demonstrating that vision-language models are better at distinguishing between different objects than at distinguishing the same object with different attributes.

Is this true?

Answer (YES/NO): YES